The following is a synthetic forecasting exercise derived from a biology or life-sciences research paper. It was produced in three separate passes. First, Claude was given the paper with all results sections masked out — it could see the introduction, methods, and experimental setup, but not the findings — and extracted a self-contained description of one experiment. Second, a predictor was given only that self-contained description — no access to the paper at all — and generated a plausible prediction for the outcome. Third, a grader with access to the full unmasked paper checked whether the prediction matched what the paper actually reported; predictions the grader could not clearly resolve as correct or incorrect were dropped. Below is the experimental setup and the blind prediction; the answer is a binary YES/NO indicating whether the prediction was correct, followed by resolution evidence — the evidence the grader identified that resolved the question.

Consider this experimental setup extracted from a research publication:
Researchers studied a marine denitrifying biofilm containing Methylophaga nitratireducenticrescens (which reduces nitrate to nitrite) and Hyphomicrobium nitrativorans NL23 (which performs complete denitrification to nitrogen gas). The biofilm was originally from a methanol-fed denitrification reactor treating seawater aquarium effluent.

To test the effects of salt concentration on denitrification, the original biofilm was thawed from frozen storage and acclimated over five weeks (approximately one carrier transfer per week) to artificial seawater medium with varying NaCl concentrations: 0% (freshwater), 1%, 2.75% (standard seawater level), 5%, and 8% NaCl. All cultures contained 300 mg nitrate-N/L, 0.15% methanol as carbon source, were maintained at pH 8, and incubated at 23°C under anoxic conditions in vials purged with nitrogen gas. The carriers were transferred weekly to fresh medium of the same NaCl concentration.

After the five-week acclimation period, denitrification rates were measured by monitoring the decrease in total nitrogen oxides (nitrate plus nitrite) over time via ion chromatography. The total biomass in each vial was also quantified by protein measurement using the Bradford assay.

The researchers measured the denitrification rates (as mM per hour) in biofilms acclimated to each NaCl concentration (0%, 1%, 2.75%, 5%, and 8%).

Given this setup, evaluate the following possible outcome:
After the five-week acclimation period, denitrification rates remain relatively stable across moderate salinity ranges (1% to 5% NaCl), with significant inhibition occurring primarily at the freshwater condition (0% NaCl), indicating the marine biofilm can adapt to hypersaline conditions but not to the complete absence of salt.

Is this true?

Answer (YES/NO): NO